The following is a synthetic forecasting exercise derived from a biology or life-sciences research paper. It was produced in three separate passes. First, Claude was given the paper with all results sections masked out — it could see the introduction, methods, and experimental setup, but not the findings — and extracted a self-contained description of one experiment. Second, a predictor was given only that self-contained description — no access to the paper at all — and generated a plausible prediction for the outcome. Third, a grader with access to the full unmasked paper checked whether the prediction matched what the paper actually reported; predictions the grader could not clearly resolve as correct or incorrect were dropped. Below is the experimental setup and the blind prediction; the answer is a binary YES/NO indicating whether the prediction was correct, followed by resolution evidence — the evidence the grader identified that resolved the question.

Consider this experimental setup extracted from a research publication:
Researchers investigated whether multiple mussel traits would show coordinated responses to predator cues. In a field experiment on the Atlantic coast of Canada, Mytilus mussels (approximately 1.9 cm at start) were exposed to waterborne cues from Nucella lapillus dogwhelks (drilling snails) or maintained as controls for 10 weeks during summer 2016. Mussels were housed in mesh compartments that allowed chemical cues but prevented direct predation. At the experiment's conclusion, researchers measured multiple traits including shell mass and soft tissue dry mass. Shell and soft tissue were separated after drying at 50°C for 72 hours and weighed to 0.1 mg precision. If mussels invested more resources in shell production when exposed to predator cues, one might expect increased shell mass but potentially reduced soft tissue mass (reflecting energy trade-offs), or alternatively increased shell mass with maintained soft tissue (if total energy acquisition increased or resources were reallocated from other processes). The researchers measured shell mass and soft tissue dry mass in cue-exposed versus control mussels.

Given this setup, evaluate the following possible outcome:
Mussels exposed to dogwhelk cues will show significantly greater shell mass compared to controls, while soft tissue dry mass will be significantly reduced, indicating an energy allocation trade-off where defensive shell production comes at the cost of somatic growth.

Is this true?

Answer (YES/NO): NO